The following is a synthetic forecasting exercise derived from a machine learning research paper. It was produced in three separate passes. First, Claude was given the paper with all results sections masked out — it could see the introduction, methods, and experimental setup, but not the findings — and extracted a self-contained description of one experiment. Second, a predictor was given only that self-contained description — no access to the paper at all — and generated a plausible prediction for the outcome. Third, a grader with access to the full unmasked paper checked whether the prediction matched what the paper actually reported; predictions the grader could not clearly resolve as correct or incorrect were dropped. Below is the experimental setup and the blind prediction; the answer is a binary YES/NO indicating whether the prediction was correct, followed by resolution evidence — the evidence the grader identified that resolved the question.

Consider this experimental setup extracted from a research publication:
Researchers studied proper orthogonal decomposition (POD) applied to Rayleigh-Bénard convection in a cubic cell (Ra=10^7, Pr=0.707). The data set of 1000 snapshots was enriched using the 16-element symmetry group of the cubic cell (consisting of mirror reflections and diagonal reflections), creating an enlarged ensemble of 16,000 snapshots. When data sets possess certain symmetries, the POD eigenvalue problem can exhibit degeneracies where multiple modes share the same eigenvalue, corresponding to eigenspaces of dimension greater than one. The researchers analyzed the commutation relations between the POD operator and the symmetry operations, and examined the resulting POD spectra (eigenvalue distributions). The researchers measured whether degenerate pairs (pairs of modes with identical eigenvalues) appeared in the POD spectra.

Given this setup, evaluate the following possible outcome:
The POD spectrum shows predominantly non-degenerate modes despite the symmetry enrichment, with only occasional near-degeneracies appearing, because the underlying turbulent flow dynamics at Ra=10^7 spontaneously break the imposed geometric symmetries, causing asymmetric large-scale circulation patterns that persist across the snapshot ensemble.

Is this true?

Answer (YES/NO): NO